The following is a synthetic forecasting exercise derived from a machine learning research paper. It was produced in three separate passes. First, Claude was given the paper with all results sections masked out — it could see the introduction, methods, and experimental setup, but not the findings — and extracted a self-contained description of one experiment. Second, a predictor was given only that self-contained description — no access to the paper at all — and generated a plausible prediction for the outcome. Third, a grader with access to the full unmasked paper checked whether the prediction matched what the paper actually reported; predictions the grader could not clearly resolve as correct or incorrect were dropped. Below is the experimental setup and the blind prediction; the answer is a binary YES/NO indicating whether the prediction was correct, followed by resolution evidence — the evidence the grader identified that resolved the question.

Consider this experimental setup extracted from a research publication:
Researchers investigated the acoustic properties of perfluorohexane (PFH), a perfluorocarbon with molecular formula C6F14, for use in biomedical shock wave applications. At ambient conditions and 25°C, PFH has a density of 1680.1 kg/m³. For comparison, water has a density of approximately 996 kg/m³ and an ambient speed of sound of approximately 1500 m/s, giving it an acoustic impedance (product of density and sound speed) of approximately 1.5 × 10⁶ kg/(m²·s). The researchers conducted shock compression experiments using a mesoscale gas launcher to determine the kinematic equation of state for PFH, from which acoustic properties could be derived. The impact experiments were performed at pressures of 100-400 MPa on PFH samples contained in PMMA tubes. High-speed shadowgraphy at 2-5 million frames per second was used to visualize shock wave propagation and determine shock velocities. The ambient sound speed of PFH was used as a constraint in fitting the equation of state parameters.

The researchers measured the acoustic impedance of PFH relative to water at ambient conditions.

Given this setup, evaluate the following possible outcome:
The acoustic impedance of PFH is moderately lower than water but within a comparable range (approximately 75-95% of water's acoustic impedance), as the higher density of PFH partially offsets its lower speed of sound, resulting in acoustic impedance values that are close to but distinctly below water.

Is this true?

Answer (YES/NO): NO